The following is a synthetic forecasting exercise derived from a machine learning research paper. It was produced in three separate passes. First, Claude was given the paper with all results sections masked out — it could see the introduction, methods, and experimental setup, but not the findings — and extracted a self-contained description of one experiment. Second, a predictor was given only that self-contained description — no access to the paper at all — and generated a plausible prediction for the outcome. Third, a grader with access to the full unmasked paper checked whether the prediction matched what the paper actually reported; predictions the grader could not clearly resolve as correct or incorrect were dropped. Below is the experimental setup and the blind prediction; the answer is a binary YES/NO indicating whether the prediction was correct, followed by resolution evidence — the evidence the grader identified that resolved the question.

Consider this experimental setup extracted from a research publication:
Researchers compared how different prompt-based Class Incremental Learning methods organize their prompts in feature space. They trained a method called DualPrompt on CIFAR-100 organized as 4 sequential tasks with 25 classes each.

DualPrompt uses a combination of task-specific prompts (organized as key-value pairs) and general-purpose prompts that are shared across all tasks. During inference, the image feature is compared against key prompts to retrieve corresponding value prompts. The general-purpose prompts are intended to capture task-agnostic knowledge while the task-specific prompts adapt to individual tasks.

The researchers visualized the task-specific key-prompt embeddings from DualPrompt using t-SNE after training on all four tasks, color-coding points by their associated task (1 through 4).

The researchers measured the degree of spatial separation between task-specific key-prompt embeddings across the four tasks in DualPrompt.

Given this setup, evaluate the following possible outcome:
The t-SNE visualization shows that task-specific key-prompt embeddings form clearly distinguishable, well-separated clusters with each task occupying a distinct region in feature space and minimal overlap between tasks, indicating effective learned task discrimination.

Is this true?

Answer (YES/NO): NO